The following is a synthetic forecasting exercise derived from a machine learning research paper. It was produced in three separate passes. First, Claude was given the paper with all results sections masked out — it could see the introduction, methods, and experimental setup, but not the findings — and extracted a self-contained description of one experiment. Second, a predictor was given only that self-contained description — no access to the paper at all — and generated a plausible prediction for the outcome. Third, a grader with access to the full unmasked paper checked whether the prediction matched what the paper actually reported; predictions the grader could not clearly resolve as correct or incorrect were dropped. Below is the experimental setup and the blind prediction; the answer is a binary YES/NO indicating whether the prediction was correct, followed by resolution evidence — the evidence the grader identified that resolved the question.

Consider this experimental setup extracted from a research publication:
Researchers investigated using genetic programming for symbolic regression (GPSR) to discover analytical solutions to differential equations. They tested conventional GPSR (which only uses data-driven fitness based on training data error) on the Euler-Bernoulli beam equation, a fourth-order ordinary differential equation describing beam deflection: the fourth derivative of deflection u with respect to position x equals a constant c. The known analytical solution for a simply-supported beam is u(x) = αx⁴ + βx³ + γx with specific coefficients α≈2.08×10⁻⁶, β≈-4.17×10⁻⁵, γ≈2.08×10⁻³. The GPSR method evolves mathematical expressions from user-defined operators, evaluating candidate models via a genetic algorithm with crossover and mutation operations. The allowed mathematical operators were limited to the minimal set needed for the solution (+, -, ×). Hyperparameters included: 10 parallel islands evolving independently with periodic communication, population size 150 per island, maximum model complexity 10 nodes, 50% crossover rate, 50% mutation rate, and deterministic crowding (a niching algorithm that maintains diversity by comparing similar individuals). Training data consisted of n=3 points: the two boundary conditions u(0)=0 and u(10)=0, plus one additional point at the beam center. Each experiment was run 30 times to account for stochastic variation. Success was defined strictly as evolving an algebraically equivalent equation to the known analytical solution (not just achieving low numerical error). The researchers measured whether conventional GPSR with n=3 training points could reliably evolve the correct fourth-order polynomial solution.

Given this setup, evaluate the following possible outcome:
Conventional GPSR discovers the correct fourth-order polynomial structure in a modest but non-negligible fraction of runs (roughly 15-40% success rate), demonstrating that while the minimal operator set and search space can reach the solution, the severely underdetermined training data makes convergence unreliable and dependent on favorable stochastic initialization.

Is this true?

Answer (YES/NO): NO